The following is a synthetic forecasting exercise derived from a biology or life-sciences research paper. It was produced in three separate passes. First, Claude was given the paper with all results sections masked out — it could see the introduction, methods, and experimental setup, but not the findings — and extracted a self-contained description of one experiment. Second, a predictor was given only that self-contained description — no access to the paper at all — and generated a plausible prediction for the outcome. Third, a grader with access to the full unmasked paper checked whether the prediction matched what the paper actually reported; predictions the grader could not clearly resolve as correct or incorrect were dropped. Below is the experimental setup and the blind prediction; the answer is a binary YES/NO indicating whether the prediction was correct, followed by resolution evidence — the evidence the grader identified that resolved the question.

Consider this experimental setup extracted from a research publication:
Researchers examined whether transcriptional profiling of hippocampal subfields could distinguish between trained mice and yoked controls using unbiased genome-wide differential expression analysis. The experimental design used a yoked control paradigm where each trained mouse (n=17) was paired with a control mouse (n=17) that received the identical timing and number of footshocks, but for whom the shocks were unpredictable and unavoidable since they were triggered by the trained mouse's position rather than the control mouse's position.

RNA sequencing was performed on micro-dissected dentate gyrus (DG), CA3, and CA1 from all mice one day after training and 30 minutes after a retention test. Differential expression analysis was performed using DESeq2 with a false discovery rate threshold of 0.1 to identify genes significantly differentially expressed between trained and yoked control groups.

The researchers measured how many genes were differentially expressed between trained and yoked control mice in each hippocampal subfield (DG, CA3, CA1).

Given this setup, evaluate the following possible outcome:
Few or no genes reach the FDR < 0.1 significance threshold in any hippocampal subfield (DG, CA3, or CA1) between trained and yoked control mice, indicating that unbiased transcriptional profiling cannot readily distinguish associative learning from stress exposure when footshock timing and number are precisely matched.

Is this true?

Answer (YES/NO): NO